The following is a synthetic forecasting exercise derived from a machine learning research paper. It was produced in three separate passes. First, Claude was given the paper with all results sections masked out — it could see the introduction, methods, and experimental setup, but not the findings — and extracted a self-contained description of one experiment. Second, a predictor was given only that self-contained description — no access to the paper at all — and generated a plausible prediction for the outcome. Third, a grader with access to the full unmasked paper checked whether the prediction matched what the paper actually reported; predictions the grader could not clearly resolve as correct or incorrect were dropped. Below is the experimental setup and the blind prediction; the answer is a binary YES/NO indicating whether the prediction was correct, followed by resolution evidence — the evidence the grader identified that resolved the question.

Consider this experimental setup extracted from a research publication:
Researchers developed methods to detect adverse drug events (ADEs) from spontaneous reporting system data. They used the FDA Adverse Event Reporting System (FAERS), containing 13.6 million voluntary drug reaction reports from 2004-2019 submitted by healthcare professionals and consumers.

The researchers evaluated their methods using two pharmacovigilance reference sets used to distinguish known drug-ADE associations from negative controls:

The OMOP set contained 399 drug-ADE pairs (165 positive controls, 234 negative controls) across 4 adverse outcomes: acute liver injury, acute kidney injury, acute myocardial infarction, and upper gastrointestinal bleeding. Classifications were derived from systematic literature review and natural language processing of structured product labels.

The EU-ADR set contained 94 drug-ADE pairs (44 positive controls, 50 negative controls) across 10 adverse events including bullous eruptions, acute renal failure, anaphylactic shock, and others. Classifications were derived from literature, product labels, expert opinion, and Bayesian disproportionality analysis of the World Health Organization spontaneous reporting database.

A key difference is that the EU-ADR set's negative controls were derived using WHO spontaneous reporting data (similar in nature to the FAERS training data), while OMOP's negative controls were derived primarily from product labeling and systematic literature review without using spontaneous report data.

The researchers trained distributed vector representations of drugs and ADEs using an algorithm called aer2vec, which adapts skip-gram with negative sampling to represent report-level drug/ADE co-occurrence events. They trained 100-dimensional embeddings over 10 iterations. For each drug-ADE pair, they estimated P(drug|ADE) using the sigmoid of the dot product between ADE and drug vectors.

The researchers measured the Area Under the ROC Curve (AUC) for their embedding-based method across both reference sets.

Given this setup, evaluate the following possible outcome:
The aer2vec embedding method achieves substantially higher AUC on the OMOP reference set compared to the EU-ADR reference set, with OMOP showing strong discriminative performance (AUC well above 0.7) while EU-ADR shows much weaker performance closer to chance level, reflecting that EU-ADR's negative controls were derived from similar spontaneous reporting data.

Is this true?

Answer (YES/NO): NO